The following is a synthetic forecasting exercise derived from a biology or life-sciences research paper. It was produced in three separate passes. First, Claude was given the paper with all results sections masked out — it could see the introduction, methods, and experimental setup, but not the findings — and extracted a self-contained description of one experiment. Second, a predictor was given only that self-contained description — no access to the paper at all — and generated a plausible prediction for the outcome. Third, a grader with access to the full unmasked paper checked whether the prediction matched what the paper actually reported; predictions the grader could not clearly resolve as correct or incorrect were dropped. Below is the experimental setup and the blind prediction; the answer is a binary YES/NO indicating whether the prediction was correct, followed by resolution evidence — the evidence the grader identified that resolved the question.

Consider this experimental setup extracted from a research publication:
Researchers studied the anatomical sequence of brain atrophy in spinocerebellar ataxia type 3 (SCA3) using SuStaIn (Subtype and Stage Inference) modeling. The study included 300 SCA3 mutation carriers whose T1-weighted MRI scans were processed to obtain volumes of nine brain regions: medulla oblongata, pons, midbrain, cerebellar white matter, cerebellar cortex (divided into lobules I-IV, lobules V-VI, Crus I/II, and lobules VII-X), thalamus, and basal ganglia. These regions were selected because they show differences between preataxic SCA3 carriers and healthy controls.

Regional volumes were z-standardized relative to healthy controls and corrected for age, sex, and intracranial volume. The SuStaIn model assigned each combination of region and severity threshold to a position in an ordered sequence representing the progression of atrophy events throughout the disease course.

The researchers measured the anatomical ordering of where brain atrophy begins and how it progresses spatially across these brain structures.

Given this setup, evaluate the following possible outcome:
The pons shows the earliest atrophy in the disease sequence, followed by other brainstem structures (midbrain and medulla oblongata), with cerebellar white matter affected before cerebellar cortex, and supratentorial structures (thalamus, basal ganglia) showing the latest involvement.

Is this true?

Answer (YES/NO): NO